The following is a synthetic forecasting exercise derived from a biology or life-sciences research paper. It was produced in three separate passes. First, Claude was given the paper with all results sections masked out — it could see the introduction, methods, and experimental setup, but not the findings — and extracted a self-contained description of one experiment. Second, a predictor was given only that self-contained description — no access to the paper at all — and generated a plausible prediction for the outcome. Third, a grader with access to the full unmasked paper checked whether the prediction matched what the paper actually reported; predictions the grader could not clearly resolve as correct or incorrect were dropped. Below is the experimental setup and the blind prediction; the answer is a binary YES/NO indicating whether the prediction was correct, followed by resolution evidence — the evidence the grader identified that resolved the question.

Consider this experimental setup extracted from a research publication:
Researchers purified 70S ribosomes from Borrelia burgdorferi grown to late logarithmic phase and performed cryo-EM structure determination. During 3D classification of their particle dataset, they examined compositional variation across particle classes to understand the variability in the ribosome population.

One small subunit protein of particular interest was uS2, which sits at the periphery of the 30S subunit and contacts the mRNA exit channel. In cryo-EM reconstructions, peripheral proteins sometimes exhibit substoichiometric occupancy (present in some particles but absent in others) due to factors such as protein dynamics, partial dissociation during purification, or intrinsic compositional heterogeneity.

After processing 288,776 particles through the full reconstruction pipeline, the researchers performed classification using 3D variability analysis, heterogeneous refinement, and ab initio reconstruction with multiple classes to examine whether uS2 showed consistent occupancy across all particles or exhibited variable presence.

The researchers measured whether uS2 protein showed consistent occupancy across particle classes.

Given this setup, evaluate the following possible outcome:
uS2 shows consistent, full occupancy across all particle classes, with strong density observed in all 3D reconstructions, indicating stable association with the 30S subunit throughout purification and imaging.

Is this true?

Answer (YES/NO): NO